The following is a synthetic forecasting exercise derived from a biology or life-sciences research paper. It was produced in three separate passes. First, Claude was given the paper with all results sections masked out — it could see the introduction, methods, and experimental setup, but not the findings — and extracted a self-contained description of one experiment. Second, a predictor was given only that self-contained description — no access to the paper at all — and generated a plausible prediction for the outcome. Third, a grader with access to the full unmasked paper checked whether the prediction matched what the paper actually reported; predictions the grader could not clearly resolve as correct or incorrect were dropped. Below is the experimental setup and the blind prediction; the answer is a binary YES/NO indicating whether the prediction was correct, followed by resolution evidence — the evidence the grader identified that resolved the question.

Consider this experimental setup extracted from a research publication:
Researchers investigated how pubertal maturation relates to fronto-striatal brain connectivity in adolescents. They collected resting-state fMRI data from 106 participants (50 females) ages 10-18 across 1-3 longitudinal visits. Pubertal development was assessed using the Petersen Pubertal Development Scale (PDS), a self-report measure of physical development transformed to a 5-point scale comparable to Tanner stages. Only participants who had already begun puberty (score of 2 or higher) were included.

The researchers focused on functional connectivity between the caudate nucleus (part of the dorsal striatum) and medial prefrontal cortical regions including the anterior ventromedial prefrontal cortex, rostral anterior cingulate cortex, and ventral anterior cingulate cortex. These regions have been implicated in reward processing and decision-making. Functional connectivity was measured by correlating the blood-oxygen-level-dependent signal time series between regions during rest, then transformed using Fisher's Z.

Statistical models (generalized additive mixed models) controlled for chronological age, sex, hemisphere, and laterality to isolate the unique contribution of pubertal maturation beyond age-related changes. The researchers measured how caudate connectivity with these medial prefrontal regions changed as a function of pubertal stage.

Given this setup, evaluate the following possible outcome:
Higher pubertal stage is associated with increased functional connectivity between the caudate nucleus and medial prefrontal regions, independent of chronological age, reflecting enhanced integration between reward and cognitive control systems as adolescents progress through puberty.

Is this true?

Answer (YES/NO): NO